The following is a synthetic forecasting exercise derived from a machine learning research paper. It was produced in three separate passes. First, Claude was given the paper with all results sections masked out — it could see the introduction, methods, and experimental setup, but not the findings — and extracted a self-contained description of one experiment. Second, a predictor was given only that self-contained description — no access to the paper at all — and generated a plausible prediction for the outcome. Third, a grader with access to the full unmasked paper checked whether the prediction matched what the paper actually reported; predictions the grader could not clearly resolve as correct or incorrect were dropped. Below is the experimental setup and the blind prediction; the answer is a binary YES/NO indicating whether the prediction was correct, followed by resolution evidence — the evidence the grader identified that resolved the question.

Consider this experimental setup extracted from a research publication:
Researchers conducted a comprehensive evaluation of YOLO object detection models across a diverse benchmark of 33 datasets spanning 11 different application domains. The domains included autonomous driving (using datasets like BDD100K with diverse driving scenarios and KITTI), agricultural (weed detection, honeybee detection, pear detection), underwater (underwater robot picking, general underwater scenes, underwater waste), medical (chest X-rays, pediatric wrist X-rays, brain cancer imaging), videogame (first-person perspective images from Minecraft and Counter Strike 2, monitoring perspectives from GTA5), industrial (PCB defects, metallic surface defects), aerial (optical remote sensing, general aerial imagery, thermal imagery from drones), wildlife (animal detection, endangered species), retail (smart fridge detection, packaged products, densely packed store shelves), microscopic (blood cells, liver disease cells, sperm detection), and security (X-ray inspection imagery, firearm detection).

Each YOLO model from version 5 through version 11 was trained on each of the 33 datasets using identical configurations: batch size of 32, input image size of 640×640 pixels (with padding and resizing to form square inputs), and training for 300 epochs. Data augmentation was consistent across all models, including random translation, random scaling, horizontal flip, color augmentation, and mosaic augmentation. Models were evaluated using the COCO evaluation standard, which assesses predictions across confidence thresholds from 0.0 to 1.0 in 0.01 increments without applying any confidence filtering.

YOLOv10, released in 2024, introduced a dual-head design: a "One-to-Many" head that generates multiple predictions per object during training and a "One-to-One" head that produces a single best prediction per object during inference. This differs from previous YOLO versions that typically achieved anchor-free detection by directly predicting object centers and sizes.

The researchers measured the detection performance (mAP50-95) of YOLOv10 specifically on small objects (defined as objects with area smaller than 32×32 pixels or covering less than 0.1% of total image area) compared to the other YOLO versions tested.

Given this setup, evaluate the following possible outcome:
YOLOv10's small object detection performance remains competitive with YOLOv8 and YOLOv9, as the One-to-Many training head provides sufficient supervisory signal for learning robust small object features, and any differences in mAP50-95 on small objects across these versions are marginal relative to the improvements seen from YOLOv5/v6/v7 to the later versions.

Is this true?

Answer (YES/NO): NO